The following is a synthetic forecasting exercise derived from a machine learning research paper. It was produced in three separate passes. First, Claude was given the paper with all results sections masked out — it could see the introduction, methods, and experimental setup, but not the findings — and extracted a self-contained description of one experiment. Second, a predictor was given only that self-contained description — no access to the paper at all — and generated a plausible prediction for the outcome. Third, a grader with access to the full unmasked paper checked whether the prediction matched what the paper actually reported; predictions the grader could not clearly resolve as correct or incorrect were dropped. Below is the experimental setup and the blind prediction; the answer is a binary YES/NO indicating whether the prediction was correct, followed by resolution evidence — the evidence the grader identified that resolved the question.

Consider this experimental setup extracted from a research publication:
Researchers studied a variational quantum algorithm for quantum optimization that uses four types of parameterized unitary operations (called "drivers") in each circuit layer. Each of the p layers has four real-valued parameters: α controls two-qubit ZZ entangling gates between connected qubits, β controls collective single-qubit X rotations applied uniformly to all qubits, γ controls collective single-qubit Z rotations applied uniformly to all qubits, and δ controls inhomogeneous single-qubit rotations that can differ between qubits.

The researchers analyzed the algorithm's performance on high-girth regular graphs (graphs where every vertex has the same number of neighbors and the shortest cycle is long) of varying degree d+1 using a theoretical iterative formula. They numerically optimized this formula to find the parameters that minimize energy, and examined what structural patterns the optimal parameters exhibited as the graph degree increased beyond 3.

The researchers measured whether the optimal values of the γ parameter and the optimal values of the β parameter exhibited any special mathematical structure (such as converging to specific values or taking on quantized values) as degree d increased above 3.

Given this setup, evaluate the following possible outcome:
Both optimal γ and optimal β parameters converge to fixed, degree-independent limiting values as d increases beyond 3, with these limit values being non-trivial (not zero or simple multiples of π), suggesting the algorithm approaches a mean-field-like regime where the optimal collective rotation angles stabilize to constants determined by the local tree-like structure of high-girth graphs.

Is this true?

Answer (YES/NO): NO